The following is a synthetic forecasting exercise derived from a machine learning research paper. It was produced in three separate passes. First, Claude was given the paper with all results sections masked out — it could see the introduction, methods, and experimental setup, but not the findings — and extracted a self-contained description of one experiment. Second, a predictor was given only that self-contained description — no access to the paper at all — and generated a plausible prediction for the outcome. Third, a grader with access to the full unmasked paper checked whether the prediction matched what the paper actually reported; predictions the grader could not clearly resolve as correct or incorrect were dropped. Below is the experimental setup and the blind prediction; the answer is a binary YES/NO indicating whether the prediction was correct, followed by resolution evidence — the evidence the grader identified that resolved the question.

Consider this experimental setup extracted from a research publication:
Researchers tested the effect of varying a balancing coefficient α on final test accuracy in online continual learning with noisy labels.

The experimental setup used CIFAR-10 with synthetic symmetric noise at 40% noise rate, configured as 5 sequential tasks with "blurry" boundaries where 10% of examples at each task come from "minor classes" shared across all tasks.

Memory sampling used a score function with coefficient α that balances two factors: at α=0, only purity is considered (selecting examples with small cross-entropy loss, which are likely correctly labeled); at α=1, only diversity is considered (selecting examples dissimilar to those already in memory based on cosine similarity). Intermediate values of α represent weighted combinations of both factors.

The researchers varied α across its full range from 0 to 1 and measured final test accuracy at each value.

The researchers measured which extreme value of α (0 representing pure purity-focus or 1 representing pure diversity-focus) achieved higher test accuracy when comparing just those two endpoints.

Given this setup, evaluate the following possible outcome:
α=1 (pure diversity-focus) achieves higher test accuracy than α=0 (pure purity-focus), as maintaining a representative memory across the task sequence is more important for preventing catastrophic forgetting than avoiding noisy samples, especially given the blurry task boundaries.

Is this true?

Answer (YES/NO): NO